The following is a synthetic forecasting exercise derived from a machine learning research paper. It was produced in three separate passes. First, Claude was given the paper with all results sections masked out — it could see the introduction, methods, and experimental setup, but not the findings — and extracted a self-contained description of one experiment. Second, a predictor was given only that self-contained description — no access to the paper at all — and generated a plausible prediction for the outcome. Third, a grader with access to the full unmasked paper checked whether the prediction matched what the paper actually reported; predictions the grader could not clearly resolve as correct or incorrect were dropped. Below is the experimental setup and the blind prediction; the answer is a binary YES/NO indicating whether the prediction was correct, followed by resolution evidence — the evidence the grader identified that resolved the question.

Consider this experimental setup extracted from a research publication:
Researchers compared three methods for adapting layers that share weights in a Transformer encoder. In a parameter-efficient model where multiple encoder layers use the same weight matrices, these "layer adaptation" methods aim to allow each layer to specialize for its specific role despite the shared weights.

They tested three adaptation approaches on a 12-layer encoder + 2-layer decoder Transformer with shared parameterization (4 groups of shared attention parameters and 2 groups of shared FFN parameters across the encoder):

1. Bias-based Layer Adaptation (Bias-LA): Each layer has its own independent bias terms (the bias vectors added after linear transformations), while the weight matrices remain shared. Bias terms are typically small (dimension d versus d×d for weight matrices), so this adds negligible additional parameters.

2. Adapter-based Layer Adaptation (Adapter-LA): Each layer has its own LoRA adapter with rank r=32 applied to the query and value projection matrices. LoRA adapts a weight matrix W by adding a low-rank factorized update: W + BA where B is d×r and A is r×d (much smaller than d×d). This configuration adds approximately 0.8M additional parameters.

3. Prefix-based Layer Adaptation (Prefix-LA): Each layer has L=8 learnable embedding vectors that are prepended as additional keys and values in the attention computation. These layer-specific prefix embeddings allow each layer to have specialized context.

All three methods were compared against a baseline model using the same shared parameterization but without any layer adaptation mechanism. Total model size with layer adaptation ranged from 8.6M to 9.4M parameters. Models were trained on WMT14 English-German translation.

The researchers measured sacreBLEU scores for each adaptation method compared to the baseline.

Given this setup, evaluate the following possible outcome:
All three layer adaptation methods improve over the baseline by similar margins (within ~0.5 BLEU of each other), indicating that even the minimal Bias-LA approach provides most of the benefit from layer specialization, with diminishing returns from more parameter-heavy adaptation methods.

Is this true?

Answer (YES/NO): NO